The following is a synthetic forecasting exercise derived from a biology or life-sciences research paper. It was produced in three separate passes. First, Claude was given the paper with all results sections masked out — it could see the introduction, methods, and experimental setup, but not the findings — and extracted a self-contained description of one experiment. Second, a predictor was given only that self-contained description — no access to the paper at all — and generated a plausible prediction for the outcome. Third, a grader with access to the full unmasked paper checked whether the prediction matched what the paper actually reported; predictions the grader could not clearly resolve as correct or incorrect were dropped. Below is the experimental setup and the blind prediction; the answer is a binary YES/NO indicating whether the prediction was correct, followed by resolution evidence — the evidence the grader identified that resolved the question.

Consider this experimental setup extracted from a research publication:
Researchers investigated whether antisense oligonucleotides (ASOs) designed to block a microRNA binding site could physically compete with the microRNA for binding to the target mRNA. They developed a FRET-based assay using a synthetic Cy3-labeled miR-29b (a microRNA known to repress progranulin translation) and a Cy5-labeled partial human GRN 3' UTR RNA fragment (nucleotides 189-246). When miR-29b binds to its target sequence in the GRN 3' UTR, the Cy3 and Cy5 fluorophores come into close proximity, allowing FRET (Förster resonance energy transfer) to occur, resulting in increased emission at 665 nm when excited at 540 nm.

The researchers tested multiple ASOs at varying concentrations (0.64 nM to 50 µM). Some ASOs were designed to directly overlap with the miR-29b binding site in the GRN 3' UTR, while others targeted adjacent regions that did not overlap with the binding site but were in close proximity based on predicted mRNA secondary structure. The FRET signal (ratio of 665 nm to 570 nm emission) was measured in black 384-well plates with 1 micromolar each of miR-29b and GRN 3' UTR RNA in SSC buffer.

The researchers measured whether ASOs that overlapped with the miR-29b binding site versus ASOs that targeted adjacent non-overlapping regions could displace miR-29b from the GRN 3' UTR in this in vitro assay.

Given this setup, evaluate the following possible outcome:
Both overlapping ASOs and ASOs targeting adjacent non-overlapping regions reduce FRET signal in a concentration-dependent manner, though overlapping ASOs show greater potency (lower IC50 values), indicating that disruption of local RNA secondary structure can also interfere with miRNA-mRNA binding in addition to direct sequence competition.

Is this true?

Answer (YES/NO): NO